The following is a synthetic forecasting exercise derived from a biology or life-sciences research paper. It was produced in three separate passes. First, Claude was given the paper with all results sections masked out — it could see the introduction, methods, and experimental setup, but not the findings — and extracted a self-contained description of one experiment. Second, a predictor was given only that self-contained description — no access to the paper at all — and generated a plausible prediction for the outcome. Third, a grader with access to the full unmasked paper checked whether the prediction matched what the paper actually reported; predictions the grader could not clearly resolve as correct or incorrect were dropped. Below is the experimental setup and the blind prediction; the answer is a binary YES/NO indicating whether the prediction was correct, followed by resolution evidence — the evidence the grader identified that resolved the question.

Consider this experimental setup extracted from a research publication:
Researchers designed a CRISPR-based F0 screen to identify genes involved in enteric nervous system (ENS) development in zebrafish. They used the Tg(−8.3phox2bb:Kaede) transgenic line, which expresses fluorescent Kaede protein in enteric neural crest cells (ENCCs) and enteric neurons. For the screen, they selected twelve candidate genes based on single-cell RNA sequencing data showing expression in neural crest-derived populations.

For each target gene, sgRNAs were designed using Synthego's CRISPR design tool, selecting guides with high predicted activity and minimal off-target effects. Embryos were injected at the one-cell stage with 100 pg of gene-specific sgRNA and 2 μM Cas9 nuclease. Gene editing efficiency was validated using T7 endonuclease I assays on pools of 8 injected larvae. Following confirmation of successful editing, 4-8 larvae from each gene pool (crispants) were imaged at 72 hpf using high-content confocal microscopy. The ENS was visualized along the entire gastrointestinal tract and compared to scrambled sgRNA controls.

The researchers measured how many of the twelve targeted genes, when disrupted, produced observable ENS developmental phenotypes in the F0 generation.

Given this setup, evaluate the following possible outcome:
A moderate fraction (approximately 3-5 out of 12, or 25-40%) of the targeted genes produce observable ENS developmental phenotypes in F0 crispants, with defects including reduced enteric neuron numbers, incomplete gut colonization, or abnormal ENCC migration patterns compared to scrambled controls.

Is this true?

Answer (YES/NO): NO